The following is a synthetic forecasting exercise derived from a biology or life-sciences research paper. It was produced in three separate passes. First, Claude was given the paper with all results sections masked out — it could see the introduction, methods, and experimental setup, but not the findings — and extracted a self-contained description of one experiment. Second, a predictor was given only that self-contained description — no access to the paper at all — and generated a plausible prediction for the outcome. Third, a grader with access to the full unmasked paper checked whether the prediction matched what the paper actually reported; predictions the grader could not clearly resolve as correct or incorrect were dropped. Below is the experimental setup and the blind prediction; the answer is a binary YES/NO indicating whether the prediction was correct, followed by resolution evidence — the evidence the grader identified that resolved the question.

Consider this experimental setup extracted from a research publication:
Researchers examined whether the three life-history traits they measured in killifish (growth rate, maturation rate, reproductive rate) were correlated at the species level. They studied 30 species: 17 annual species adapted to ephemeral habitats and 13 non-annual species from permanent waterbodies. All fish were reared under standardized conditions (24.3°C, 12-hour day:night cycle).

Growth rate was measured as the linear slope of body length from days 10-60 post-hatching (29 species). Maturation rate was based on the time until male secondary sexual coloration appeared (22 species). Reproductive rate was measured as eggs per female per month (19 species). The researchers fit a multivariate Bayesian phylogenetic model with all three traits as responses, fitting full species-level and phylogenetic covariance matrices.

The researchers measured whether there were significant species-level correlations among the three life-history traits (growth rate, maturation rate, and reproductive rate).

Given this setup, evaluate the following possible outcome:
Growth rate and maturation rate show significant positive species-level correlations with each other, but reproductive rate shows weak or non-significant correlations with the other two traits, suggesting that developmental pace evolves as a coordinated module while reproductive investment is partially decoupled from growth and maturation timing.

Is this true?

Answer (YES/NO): NO